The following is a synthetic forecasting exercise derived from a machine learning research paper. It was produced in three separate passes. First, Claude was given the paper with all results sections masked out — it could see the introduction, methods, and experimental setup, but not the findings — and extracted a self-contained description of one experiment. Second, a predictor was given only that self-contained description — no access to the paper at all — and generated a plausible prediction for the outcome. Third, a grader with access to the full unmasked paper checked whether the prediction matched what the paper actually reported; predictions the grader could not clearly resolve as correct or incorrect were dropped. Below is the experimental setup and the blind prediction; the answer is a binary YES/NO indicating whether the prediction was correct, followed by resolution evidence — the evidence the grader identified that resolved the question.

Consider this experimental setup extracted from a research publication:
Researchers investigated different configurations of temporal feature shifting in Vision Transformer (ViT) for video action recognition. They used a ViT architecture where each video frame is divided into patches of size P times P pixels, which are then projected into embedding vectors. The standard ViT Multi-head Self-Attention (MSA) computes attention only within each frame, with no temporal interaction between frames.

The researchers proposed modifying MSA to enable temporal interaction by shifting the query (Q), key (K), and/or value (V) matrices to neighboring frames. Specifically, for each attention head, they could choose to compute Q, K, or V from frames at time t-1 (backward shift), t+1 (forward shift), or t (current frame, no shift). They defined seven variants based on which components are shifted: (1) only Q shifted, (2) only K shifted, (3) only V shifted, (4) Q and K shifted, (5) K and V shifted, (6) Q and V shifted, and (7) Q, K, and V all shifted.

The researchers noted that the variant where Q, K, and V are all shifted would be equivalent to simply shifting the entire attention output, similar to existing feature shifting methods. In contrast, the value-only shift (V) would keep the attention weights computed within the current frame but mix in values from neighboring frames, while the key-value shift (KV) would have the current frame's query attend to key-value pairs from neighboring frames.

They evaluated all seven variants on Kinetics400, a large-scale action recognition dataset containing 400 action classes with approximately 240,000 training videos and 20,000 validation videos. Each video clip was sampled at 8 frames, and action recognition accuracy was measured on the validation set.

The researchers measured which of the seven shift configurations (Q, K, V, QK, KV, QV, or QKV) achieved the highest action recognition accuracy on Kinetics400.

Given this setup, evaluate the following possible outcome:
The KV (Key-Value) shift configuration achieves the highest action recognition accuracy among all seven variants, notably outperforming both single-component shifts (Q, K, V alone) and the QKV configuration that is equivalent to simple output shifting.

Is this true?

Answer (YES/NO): YES